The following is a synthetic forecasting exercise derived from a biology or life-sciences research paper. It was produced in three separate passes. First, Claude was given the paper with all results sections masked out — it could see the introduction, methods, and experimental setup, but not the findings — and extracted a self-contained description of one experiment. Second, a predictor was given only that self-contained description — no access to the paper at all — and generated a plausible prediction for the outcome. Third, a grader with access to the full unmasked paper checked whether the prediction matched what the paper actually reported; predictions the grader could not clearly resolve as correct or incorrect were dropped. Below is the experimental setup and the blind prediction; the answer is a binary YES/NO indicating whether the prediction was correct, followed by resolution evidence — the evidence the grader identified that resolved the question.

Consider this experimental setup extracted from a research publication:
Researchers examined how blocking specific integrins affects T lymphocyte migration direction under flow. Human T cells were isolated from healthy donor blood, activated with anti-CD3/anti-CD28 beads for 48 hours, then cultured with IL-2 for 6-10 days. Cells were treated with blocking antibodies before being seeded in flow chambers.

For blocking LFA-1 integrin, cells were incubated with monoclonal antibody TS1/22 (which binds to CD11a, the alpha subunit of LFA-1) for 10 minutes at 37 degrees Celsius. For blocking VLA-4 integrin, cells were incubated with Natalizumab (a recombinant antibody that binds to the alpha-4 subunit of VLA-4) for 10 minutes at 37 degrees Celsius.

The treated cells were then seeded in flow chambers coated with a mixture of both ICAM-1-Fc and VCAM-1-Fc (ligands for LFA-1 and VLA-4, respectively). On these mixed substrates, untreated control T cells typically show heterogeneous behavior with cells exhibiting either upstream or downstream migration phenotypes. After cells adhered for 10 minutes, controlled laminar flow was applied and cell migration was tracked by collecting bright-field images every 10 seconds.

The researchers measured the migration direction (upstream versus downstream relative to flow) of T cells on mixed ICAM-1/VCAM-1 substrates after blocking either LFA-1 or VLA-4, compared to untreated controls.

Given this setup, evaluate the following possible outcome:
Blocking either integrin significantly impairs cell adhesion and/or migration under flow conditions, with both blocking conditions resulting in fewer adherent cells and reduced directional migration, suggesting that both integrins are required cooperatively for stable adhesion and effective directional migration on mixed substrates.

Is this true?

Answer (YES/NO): NO